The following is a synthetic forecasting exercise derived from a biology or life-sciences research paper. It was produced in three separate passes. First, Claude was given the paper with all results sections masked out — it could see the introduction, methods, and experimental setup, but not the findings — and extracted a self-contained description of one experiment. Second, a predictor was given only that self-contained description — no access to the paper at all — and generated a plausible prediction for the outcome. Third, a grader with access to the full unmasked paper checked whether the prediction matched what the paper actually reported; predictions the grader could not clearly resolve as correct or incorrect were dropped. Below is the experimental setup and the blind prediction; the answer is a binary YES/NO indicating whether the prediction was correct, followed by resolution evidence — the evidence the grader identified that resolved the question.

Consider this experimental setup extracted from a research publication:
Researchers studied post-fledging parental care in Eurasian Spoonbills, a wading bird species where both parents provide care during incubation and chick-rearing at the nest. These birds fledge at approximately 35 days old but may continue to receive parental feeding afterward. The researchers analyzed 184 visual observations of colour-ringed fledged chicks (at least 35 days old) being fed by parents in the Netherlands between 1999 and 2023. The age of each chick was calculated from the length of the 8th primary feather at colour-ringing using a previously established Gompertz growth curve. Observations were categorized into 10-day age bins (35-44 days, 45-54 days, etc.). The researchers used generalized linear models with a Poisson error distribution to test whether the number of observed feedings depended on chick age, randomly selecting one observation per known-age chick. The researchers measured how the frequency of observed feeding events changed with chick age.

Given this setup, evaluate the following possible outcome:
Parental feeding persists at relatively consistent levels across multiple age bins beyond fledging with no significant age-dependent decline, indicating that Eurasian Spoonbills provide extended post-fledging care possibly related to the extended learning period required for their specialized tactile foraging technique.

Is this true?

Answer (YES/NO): NO